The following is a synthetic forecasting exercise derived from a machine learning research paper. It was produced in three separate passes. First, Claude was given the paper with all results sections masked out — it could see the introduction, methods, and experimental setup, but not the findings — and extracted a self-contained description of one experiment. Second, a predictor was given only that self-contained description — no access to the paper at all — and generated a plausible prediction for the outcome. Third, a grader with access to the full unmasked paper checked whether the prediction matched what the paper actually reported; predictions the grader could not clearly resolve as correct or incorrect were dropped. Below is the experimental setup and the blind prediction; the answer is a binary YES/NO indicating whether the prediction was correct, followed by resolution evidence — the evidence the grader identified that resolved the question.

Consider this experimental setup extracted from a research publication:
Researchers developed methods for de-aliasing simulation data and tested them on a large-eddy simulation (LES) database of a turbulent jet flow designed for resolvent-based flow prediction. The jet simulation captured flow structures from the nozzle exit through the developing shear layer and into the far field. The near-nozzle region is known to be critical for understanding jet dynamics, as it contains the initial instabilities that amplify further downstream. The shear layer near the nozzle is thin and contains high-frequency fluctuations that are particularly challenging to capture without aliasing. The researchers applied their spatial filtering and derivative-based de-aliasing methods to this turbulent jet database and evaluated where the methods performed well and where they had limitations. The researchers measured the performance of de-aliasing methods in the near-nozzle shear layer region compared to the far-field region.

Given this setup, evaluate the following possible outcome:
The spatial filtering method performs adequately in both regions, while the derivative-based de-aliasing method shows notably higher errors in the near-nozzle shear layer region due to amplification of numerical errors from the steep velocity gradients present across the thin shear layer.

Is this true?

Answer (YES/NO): NO